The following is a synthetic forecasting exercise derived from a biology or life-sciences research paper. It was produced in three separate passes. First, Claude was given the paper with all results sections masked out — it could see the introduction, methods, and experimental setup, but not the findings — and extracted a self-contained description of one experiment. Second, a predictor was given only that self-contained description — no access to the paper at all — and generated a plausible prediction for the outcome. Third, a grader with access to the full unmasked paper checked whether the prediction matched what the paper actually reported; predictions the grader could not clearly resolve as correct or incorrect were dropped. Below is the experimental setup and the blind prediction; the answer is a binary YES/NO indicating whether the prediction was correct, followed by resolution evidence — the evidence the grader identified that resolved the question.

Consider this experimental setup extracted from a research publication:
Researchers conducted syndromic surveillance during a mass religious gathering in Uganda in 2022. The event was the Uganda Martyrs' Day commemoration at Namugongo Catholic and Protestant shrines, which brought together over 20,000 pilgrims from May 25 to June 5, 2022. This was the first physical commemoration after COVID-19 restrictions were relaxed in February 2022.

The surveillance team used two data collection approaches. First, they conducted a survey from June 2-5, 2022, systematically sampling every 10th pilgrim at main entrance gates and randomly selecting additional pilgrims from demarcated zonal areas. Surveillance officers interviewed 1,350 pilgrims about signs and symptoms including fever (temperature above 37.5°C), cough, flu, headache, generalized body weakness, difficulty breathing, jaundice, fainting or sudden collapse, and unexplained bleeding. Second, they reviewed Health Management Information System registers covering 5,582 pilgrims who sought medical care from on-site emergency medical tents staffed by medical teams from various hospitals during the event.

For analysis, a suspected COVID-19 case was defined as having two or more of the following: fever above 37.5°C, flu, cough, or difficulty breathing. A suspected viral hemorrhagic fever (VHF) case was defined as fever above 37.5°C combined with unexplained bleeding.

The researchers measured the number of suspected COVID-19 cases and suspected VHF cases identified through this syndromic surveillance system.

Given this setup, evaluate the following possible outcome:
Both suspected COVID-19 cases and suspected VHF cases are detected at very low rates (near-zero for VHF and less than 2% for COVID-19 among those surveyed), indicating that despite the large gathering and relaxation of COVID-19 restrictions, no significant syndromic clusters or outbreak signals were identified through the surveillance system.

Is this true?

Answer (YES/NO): NO